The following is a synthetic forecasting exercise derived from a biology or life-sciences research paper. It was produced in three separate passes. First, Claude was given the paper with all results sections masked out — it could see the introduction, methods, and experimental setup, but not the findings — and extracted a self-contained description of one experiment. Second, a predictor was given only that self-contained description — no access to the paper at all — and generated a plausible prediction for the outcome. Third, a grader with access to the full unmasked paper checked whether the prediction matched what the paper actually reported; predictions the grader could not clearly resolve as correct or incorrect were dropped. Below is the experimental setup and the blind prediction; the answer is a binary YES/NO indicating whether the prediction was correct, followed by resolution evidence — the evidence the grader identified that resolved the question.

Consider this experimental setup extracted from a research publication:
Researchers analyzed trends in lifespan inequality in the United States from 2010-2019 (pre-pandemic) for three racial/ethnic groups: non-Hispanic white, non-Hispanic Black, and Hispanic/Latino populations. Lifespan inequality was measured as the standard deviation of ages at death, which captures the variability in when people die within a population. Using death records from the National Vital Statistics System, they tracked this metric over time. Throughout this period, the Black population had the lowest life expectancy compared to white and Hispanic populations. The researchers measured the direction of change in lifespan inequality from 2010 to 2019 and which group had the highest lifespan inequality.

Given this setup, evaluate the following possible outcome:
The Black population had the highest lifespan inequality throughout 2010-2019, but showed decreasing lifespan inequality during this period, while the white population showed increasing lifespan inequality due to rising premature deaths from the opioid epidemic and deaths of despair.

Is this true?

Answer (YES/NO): NO